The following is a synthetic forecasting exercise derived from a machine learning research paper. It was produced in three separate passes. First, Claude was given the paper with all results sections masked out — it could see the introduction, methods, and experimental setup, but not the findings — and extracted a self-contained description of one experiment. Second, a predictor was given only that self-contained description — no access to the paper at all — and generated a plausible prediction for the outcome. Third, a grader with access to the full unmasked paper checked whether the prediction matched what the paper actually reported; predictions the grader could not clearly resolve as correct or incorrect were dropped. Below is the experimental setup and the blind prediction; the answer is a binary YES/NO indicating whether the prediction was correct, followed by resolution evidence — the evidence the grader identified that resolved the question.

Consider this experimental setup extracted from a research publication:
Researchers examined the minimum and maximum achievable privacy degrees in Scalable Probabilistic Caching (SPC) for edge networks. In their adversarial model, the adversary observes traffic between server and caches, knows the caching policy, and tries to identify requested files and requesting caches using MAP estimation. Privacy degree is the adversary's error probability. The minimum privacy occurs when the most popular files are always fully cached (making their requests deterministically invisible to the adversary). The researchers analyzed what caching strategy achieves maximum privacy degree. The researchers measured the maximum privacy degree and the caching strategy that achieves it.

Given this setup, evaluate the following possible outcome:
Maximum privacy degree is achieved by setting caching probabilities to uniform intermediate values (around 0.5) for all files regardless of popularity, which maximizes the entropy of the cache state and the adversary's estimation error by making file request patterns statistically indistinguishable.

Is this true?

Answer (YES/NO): NO